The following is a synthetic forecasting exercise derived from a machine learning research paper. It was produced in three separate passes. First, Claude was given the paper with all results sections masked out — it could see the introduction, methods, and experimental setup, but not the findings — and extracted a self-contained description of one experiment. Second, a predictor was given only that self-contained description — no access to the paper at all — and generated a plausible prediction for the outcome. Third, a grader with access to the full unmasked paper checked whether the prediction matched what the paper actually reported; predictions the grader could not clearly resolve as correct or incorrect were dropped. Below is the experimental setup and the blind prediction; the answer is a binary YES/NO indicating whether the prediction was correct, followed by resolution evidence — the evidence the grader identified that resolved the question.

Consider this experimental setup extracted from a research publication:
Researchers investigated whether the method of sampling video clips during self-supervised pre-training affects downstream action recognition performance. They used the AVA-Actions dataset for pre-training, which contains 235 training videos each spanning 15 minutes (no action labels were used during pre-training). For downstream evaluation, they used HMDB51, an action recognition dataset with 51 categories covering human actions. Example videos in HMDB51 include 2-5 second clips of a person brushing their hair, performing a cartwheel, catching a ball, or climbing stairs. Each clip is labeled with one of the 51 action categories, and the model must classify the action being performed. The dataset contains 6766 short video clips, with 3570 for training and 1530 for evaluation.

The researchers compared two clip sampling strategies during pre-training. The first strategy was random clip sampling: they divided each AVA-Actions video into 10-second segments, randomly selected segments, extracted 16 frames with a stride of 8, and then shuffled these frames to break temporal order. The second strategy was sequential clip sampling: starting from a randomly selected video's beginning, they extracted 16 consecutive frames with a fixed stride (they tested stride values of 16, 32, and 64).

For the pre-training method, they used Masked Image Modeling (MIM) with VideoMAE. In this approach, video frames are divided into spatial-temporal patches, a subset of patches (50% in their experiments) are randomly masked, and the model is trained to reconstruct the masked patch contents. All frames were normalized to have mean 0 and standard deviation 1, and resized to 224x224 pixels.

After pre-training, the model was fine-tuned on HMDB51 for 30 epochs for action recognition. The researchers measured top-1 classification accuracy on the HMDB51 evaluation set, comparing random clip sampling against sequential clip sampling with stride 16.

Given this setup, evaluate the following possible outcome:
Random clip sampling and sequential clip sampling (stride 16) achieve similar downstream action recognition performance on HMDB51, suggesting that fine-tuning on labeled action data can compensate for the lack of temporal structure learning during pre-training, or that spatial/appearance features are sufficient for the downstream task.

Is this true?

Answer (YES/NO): YES